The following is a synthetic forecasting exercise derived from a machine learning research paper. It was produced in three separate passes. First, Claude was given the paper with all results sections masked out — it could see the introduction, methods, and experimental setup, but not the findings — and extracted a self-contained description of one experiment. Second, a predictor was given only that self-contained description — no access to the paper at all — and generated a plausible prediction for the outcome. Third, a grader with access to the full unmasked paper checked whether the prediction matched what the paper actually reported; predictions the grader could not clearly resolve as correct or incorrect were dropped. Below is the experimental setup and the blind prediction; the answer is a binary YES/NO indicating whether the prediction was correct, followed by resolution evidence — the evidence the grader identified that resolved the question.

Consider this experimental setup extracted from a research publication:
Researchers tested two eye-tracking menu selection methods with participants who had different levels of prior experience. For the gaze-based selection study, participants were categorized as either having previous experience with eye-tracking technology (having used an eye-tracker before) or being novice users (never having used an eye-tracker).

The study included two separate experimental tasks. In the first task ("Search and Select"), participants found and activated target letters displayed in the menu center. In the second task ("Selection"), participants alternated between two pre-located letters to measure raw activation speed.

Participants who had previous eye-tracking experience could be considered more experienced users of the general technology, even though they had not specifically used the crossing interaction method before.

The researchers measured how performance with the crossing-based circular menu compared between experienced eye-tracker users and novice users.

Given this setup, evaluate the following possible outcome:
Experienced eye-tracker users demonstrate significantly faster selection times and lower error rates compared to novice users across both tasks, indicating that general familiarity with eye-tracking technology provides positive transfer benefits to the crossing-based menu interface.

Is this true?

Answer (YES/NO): NO